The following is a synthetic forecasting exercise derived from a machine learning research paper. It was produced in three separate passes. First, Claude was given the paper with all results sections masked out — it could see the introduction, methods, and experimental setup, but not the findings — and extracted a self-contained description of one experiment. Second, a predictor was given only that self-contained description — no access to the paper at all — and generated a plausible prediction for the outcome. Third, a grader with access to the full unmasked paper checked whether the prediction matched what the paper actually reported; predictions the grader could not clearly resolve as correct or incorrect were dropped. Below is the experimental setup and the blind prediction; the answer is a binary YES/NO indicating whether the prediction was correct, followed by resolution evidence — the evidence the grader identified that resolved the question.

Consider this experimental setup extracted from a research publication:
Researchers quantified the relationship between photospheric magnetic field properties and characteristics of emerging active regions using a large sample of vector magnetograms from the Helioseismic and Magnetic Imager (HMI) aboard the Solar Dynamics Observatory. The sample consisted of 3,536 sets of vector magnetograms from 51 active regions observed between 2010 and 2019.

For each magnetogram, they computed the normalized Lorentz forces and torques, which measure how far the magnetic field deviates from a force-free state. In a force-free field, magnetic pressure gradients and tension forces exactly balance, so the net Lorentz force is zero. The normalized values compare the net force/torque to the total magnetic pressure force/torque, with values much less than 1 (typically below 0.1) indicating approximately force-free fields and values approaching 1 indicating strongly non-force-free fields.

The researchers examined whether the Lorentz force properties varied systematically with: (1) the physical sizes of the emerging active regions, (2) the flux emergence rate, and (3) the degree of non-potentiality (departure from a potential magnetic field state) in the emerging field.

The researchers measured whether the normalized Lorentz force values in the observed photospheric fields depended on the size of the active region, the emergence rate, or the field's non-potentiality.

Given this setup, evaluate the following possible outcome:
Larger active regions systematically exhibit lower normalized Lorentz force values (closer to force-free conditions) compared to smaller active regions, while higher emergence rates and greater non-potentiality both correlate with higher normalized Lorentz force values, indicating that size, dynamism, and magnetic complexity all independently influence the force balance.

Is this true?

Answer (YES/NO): NO